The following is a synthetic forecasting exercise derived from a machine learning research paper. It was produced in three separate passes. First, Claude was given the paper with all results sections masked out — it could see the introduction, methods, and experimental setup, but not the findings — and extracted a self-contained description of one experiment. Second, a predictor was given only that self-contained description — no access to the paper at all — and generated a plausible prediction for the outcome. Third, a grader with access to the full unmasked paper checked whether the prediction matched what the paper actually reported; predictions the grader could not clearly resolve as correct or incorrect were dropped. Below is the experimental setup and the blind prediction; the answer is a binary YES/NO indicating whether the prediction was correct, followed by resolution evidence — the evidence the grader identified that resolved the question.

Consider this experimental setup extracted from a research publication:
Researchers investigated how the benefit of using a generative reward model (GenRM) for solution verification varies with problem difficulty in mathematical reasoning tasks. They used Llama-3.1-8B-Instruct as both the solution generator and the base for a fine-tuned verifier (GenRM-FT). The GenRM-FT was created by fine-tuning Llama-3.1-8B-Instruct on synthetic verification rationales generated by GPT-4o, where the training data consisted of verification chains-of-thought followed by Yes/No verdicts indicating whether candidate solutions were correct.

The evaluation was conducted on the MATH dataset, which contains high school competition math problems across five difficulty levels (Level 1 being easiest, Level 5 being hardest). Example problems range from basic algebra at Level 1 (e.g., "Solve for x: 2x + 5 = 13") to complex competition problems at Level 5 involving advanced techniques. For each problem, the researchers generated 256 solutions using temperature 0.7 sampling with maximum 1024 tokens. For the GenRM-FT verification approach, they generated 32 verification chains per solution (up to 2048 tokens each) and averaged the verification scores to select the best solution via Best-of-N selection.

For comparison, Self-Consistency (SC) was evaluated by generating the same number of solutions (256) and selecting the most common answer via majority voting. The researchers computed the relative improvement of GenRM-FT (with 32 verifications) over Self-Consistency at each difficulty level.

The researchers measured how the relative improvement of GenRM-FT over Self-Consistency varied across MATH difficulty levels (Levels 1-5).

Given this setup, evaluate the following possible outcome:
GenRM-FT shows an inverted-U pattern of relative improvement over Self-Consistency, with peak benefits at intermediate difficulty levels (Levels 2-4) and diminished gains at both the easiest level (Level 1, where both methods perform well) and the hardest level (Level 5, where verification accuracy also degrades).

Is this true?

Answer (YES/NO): NO